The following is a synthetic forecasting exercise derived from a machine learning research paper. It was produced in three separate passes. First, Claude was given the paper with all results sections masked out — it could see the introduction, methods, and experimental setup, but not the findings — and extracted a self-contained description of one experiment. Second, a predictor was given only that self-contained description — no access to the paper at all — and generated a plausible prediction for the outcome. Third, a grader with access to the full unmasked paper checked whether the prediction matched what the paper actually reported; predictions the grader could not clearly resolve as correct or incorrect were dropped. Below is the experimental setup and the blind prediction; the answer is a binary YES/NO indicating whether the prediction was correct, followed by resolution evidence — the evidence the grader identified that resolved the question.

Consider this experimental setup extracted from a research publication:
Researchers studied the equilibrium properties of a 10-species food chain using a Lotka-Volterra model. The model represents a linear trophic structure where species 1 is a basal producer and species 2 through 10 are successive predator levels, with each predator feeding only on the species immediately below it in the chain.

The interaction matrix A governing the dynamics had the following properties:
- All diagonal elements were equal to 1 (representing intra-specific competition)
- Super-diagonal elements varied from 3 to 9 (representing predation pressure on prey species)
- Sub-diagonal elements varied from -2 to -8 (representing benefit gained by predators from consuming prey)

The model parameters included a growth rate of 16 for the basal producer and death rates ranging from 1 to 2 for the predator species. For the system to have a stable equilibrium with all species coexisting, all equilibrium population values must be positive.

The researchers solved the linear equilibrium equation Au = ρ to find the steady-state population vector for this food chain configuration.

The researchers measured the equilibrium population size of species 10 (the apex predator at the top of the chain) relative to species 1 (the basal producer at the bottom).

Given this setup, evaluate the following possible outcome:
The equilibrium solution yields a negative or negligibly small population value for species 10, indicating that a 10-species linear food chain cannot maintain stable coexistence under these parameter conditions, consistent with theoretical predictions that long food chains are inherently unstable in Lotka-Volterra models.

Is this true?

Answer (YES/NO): NO